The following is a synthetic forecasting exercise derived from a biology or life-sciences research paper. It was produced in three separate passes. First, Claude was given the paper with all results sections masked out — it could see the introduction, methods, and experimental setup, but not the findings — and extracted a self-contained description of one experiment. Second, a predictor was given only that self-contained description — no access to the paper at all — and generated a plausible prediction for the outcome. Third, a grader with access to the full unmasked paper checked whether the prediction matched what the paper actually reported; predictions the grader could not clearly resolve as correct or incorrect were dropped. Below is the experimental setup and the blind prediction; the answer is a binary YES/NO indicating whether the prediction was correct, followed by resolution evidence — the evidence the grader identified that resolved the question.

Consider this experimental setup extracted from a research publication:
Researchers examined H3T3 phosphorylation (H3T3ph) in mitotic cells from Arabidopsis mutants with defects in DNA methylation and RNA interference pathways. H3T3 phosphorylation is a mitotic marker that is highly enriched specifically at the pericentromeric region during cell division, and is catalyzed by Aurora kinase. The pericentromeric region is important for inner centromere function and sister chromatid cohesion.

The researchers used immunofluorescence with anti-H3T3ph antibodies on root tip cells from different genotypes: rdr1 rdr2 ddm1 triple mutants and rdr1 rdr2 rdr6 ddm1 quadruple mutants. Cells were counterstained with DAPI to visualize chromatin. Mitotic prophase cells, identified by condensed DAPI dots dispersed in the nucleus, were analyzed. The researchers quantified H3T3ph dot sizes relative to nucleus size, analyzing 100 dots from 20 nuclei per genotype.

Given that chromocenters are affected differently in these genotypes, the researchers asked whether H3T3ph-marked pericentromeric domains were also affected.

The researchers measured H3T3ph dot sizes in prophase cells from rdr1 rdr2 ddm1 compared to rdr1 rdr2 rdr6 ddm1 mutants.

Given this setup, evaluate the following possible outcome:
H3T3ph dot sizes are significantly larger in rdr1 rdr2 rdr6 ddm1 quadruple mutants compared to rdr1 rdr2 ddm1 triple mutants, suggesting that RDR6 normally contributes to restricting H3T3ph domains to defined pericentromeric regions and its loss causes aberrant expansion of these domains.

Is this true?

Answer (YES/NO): NO